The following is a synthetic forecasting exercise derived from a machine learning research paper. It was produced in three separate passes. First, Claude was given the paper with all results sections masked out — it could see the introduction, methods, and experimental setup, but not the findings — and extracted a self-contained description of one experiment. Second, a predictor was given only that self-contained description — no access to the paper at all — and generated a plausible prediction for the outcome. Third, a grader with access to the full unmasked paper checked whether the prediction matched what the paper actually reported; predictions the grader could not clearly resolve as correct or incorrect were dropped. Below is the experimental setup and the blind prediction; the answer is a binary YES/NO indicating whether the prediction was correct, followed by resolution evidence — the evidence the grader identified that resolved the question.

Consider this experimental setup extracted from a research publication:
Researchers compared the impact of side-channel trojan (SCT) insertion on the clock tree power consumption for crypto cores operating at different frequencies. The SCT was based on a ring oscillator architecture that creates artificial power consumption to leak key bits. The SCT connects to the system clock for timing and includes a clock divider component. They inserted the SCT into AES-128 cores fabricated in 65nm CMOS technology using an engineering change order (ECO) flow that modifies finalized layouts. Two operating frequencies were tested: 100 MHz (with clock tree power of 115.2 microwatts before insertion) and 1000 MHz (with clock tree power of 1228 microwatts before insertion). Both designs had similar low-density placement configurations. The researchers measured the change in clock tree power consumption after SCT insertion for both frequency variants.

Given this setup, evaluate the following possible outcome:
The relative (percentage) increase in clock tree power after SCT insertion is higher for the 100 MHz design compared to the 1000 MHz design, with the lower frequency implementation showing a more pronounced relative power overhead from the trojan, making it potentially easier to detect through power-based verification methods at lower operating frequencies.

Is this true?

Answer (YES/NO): NO